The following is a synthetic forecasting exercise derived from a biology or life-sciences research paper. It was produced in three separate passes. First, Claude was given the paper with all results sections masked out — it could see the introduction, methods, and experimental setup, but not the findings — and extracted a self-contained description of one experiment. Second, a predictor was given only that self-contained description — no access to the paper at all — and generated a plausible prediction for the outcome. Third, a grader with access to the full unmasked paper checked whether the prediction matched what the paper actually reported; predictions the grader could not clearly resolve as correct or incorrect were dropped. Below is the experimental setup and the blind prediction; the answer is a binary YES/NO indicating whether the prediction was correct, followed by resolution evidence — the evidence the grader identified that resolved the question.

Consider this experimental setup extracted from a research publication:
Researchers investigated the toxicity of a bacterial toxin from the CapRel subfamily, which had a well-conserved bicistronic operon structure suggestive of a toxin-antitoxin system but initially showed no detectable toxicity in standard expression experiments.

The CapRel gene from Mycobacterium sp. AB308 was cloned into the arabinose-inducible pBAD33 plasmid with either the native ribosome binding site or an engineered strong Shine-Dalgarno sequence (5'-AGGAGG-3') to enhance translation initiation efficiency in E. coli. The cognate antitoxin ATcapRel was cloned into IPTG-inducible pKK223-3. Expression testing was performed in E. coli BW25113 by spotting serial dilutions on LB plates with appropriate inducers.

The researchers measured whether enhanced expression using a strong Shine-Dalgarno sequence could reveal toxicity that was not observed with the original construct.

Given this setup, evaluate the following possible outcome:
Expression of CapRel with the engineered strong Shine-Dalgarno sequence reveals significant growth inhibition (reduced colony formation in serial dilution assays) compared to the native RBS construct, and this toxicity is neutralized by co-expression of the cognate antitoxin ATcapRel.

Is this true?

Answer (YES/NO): YES